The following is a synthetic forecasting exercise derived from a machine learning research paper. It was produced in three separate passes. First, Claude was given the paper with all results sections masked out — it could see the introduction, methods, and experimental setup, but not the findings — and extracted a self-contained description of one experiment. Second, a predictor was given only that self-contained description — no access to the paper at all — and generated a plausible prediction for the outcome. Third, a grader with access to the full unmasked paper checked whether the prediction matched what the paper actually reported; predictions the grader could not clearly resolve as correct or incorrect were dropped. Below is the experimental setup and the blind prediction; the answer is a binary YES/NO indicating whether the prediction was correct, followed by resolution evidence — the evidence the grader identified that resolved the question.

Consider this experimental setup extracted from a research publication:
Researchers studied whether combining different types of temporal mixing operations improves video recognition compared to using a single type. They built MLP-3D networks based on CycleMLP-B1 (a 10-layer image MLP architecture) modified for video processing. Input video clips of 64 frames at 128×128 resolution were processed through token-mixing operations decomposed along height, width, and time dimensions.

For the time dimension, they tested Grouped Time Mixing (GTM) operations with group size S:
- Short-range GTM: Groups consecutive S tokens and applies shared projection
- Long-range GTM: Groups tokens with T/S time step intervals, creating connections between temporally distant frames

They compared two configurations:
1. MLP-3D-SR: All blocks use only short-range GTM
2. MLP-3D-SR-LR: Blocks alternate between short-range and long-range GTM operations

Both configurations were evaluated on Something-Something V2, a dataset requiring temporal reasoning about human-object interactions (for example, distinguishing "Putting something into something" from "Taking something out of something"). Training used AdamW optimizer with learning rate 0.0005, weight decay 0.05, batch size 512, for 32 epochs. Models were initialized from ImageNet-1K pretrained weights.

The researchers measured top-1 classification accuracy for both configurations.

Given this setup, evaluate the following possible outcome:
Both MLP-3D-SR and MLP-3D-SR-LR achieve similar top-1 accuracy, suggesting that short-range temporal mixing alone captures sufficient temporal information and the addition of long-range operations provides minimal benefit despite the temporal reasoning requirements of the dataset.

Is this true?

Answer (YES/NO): NO